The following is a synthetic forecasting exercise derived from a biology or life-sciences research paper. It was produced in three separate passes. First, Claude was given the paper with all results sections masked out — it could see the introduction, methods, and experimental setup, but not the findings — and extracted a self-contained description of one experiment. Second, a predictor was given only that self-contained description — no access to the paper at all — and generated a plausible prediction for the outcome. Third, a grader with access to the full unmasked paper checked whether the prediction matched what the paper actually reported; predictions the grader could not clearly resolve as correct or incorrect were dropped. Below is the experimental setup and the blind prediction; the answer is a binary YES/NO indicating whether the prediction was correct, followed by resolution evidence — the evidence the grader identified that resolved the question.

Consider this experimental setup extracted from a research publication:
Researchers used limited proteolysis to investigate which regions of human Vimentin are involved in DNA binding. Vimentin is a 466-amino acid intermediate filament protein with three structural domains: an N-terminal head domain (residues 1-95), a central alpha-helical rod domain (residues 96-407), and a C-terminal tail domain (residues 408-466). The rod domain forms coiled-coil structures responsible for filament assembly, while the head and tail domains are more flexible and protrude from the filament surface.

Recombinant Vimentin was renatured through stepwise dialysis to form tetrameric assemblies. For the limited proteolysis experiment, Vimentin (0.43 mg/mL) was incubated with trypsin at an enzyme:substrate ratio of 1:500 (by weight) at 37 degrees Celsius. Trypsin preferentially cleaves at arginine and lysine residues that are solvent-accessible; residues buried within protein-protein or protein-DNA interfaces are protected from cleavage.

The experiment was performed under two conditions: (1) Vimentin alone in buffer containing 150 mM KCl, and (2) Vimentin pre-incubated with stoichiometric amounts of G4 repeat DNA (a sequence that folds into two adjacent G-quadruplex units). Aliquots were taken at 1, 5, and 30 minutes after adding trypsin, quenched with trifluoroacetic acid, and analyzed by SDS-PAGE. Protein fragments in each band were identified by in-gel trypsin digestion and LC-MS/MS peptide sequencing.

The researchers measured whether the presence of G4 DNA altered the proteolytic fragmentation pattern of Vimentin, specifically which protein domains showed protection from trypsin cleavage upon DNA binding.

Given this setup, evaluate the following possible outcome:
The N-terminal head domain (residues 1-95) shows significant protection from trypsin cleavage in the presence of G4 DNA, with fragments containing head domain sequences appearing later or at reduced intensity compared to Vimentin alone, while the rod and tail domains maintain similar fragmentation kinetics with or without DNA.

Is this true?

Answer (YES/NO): YES